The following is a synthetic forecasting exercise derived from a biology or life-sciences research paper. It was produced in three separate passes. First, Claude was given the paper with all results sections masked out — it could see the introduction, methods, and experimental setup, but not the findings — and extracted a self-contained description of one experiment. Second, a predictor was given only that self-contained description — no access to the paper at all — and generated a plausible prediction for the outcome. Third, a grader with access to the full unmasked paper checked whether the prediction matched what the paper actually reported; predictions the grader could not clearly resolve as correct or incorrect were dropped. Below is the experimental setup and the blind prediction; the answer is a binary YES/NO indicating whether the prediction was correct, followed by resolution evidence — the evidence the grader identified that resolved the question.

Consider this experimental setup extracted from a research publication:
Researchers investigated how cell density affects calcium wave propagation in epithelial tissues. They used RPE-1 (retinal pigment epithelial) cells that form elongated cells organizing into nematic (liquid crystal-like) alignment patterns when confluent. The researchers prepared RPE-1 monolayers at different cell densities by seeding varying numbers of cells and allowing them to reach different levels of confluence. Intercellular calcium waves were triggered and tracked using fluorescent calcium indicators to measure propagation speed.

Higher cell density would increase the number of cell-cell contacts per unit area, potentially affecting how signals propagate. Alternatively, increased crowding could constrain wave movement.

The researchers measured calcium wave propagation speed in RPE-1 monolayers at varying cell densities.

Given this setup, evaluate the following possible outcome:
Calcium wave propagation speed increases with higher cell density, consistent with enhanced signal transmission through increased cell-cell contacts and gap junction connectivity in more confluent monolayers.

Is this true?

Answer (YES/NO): YES